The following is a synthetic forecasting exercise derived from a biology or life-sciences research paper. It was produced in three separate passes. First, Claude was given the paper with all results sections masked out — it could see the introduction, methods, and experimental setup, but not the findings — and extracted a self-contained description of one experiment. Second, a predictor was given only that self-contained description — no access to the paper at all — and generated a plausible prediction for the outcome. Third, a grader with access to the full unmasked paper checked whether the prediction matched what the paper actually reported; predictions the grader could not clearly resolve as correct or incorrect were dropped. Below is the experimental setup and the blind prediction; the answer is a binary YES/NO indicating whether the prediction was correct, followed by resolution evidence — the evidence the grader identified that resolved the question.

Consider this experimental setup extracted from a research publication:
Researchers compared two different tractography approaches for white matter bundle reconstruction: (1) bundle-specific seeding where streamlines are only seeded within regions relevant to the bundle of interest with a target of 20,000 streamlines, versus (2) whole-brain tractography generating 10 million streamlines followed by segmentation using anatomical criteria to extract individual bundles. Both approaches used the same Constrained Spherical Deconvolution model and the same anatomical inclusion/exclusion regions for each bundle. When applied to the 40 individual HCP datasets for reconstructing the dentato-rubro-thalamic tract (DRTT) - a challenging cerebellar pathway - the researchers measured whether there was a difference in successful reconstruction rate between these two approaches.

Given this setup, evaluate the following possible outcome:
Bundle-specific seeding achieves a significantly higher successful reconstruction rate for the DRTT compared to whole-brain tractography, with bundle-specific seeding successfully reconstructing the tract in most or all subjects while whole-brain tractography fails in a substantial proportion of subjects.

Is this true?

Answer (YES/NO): NO